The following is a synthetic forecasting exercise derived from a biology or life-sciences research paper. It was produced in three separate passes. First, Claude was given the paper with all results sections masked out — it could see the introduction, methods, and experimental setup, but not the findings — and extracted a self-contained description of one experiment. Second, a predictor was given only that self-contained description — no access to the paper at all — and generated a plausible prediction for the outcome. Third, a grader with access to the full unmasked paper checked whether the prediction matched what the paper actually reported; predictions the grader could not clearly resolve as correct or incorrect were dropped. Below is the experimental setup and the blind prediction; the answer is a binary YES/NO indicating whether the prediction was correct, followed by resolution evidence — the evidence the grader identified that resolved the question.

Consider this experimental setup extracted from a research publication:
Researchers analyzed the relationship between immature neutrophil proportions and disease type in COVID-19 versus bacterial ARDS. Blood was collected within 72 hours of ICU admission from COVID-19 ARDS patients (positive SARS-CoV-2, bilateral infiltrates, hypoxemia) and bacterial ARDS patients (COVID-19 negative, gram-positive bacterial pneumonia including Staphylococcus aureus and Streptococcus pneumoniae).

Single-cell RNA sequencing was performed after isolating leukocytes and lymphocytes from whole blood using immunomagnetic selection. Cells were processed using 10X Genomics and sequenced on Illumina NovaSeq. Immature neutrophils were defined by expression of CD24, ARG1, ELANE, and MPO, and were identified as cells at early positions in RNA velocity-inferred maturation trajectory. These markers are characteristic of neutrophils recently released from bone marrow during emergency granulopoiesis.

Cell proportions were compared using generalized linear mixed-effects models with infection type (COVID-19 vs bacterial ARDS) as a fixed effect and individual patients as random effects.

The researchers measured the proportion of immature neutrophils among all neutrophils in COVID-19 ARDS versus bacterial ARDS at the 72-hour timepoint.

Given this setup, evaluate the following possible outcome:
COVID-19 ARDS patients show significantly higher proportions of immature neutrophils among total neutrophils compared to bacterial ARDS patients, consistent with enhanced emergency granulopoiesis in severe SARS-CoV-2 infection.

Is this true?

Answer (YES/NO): NO